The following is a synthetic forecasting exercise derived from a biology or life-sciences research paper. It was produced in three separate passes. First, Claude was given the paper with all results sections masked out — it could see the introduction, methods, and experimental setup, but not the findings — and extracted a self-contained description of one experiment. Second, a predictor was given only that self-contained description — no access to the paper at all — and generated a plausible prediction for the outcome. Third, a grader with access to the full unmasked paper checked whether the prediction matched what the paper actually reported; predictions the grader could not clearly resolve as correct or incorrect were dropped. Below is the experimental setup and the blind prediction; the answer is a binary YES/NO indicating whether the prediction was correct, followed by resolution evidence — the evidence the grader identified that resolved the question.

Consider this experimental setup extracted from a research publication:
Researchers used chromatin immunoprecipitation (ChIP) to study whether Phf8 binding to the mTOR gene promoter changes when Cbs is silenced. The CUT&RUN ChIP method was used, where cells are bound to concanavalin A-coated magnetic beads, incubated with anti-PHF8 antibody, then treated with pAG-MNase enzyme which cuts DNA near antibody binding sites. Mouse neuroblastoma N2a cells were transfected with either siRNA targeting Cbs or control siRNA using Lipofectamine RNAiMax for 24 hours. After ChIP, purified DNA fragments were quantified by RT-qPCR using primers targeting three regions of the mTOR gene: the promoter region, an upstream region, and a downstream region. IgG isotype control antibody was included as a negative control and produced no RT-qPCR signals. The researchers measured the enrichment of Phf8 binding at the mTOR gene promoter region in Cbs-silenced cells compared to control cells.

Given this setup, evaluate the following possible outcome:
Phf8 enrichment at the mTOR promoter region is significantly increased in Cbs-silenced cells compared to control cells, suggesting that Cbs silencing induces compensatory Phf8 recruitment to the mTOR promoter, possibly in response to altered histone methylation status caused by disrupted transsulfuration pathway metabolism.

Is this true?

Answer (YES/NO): NO